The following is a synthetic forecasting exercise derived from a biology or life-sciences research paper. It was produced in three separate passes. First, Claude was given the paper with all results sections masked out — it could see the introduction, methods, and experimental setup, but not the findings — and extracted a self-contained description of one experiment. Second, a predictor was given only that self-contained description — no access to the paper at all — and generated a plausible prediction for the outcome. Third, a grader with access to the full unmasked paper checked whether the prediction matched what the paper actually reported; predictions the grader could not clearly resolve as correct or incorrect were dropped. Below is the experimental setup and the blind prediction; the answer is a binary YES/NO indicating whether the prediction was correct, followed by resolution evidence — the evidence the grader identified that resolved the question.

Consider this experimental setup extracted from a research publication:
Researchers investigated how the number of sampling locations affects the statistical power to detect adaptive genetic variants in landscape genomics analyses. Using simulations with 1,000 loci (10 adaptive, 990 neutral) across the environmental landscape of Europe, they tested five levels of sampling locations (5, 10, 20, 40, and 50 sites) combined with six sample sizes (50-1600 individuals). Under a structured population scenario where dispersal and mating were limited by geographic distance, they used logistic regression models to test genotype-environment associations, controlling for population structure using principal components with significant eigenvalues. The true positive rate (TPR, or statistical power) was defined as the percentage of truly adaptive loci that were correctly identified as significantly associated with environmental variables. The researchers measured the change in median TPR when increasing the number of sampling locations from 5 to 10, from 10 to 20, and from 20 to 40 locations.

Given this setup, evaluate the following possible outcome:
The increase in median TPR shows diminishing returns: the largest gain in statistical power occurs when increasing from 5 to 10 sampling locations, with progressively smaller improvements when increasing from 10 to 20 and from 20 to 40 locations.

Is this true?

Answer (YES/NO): YES